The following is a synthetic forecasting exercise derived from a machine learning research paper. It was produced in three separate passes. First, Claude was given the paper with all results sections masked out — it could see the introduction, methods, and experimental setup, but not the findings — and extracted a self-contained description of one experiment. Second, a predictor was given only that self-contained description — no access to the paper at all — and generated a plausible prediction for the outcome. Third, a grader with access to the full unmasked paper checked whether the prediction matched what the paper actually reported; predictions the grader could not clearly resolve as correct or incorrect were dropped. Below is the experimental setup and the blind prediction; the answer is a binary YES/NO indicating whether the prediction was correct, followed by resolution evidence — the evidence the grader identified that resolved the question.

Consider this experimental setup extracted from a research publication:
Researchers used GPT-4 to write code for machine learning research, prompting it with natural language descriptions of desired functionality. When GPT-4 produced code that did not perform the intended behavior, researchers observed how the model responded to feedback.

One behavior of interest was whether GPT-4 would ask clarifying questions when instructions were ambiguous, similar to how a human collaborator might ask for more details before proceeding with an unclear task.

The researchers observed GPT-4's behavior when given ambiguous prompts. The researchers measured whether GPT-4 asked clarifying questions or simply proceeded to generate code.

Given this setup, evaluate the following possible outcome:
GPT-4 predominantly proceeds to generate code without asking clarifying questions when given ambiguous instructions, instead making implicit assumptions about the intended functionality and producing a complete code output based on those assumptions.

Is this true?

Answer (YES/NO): YES